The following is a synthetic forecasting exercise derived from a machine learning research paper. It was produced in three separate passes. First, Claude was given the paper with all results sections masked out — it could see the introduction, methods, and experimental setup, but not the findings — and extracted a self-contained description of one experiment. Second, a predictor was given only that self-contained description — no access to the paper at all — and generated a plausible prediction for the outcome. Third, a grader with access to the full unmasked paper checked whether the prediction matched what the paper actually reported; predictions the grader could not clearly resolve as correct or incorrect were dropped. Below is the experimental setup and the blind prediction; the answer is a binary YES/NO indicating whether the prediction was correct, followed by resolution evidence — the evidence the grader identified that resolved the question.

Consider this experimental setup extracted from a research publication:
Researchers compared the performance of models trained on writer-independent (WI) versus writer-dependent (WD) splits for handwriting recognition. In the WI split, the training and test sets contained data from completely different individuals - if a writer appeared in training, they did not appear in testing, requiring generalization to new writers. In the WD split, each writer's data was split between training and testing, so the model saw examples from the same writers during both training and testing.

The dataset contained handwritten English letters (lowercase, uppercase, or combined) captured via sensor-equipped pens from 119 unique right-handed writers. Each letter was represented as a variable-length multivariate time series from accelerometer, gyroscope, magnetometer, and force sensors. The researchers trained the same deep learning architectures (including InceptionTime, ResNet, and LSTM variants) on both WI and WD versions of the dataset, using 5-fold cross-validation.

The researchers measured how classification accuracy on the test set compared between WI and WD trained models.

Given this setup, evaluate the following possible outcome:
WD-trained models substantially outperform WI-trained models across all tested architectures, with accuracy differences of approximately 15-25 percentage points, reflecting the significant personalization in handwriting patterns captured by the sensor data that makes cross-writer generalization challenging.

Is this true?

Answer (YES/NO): NO